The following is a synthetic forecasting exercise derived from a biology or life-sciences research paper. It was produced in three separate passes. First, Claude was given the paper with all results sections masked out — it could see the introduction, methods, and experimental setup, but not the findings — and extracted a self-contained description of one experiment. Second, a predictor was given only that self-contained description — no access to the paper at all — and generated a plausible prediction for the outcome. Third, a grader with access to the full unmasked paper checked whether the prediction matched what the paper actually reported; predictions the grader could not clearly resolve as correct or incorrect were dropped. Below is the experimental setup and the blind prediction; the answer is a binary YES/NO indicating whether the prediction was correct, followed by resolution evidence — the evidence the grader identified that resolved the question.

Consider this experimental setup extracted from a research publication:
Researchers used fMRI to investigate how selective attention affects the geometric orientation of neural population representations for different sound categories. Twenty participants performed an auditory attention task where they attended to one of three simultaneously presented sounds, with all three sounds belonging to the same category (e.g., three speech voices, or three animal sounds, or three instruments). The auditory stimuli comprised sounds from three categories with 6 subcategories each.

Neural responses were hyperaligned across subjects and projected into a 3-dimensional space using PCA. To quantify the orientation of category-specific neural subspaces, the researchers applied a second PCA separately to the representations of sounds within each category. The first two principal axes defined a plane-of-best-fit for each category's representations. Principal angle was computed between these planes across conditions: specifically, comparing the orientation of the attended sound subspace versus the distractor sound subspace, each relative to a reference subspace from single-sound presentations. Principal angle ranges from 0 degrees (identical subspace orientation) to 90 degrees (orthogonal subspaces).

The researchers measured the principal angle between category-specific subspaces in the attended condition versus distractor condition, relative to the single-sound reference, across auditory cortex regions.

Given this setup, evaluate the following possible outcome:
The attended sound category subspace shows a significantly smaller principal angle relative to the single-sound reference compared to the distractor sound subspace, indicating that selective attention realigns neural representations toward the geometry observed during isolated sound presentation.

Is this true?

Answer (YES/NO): NO